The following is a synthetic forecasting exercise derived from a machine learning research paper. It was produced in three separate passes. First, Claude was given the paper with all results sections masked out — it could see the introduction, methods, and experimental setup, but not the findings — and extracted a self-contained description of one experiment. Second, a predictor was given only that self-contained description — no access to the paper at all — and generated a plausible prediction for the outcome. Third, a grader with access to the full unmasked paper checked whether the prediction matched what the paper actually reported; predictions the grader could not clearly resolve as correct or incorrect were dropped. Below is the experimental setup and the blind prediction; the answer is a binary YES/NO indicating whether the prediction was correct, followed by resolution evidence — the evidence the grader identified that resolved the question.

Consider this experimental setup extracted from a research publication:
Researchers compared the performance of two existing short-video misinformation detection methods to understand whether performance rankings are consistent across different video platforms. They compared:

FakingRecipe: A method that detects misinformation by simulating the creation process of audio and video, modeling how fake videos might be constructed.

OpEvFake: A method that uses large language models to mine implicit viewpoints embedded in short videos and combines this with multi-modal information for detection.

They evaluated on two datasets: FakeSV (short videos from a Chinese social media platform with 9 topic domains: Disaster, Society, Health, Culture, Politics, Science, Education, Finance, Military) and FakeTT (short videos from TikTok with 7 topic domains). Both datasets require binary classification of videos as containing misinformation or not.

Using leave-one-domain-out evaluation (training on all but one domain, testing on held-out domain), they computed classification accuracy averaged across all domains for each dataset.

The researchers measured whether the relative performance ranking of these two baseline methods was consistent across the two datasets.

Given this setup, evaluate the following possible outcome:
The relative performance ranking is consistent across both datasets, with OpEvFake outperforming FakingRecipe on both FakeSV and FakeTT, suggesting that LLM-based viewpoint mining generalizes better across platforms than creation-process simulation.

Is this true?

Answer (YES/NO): YES